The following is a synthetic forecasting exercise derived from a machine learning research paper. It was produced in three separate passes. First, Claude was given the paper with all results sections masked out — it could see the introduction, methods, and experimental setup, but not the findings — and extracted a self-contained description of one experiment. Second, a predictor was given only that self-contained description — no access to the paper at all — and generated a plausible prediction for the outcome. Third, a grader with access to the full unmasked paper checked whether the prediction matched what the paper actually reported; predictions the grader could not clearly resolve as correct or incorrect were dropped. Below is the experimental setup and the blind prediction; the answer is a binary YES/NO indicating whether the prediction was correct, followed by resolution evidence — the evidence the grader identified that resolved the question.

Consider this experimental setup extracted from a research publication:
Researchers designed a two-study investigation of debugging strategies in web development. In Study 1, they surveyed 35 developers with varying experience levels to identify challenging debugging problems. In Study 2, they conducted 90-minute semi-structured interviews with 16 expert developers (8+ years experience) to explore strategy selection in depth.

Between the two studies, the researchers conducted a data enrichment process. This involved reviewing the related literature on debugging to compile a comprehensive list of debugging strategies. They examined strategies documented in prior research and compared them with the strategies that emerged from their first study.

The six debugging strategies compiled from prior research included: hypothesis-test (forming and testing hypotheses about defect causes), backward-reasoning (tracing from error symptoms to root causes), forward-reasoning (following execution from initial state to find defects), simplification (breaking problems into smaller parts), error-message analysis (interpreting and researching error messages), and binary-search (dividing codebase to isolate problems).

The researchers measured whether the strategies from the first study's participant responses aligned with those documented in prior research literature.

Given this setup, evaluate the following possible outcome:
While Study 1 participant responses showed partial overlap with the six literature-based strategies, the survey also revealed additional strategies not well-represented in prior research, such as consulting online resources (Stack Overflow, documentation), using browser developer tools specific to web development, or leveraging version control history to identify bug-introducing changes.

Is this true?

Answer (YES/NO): NO